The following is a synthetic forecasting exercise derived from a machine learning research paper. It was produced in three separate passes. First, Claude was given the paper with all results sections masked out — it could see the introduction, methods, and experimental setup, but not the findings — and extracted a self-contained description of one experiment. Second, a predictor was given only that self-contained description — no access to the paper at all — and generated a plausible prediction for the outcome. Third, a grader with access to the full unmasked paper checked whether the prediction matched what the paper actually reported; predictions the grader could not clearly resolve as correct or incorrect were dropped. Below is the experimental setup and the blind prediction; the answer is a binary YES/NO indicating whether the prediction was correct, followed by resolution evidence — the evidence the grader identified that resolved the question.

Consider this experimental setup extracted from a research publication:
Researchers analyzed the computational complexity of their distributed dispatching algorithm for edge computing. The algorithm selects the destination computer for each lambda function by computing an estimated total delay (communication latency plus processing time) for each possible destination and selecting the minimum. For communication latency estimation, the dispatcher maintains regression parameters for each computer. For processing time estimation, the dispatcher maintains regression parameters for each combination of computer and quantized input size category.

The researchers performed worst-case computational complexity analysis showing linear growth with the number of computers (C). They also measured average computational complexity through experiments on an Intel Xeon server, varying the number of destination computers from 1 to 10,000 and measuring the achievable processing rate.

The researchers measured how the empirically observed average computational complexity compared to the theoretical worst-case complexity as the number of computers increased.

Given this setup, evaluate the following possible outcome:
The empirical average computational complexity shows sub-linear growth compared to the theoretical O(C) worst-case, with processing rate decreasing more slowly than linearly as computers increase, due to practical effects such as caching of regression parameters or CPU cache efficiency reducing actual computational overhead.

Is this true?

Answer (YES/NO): YES